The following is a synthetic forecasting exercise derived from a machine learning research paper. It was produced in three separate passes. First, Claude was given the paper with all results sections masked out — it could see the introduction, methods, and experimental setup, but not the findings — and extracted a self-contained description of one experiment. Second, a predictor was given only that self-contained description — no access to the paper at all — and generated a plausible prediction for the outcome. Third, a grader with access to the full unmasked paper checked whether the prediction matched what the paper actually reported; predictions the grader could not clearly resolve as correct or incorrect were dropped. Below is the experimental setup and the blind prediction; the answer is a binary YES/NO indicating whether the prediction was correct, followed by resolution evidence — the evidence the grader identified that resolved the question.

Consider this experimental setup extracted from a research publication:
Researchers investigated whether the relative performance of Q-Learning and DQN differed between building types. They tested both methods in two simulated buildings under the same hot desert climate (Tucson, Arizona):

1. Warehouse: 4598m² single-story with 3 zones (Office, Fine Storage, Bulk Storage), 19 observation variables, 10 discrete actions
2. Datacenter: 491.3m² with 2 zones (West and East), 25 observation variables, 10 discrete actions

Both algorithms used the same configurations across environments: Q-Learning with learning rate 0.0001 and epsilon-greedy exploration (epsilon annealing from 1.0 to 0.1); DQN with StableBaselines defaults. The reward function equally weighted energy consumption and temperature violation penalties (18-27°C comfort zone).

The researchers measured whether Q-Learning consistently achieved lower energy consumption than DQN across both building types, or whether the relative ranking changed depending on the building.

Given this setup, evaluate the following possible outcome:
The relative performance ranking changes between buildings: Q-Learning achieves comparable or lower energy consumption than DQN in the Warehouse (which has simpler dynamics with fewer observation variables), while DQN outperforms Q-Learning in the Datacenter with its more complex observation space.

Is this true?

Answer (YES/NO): NO